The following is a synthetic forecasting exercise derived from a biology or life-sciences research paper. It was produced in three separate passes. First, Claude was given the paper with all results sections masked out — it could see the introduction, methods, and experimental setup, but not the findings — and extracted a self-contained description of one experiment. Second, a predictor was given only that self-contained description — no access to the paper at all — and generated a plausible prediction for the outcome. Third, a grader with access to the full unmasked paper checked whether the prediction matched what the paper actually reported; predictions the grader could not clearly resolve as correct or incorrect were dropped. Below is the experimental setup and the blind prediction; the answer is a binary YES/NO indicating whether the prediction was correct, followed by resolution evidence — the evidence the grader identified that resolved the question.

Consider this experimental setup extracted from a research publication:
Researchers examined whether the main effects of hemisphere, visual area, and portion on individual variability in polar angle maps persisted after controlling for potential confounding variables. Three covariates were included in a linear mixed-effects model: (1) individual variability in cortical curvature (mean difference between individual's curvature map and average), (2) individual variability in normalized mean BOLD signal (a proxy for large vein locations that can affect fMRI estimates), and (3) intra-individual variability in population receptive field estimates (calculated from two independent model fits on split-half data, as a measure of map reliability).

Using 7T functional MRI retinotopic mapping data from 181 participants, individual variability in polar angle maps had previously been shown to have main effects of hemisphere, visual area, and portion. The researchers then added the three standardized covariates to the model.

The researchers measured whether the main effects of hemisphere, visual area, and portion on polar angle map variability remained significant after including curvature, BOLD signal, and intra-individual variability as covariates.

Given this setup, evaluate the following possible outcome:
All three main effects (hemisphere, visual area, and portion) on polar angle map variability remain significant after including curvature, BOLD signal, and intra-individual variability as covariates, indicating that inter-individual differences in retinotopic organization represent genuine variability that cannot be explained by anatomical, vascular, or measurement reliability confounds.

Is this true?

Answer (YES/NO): YES